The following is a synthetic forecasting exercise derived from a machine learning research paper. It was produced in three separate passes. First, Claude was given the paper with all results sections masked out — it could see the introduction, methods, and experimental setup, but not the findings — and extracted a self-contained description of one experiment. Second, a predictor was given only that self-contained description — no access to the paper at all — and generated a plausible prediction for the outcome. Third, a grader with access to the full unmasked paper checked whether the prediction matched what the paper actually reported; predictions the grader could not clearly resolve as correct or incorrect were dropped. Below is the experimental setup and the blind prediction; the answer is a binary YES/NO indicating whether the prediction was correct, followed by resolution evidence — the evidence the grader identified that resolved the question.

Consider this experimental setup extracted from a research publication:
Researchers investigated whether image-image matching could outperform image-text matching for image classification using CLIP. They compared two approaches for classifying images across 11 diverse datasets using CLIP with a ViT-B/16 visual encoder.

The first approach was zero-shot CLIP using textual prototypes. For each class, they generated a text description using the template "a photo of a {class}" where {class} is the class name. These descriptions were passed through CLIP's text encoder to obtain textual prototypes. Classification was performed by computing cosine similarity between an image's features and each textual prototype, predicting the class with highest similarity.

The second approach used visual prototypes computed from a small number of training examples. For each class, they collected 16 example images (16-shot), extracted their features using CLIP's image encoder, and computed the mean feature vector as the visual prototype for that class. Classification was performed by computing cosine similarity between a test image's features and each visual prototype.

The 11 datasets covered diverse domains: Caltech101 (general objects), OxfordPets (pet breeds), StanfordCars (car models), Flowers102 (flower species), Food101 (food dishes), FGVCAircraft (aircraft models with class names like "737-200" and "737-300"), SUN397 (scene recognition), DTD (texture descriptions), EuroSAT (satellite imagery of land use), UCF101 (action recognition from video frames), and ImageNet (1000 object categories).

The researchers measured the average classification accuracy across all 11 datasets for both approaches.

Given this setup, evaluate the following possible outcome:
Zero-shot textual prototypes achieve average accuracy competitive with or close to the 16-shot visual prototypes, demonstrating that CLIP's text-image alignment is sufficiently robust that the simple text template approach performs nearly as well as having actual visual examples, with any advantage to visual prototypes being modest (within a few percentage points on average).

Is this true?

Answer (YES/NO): NO